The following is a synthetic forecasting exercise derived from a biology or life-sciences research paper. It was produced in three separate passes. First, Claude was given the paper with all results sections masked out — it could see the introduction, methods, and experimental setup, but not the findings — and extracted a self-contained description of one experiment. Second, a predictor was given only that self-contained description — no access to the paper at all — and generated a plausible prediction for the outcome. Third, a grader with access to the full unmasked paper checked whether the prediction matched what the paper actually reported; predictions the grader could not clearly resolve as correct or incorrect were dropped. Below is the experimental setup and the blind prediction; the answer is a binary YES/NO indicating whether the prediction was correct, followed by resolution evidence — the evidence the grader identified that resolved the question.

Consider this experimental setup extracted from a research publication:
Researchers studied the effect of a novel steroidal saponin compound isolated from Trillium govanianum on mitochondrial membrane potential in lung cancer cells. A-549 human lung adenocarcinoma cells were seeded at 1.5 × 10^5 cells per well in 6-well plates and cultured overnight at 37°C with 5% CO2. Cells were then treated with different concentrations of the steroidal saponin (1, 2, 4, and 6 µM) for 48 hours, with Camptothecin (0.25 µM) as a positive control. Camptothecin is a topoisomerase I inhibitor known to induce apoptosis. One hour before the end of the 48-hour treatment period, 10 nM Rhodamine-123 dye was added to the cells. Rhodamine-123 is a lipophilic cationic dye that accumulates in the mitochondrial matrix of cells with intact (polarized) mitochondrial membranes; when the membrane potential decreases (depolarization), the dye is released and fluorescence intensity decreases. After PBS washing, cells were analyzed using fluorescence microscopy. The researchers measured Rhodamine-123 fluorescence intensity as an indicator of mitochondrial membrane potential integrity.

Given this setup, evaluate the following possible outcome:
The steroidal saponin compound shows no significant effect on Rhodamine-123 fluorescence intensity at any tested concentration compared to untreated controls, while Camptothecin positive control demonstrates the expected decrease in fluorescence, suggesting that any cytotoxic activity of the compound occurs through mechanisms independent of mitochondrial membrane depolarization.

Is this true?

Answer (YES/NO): NO